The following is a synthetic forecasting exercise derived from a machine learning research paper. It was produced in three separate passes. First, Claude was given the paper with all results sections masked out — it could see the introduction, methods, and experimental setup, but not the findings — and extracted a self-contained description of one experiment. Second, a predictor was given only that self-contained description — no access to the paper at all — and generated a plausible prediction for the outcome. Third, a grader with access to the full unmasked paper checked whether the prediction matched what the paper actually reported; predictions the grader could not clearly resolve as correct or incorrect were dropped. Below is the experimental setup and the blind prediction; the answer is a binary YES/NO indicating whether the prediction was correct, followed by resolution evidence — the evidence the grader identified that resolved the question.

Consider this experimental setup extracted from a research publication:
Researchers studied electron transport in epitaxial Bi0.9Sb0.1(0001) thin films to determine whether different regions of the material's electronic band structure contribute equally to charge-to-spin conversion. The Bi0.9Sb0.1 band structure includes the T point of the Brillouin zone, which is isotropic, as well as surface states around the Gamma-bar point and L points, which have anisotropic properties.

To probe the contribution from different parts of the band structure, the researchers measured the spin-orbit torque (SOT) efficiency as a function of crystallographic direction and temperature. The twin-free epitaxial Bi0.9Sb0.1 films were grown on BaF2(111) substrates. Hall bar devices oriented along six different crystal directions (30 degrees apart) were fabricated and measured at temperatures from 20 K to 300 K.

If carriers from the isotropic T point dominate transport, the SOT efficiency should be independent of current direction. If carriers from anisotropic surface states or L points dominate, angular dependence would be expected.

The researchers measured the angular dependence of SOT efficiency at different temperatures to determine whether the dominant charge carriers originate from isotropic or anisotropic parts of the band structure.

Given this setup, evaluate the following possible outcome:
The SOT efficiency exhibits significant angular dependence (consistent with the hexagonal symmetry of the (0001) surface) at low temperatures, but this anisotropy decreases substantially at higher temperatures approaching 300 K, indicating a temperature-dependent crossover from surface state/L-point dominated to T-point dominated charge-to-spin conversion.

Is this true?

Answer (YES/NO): NO